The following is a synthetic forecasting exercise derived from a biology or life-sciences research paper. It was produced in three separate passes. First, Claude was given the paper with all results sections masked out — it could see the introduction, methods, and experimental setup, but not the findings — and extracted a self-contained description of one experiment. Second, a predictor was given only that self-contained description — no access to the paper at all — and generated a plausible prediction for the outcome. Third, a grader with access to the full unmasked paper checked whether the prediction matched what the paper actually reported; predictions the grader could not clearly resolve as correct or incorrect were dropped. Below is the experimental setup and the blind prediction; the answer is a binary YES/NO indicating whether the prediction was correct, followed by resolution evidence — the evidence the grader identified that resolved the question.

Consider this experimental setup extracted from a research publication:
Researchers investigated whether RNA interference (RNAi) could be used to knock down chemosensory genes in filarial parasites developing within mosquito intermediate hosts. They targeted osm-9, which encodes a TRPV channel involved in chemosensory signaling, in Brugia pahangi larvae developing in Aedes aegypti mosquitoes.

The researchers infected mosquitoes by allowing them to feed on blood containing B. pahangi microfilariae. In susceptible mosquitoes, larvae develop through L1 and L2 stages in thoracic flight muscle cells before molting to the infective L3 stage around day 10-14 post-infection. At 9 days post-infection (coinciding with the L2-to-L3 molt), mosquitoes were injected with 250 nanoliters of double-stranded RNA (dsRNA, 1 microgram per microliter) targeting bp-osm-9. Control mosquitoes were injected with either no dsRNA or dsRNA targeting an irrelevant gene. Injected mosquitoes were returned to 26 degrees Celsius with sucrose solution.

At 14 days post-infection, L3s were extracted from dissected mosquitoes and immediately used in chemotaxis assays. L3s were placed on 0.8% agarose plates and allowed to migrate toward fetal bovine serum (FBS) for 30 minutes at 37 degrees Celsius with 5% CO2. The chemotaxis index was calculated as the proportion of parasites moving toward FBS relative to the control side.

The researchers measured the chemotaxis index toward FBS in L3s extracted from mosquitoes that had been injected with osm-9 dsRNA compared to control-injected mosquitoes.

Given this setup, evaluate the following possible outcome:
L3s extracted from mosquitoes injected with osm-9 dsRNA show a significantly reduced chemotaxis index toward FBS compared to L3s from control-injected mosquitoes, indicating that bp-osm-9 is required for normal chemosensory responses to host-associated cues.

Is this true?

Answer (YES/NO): YES